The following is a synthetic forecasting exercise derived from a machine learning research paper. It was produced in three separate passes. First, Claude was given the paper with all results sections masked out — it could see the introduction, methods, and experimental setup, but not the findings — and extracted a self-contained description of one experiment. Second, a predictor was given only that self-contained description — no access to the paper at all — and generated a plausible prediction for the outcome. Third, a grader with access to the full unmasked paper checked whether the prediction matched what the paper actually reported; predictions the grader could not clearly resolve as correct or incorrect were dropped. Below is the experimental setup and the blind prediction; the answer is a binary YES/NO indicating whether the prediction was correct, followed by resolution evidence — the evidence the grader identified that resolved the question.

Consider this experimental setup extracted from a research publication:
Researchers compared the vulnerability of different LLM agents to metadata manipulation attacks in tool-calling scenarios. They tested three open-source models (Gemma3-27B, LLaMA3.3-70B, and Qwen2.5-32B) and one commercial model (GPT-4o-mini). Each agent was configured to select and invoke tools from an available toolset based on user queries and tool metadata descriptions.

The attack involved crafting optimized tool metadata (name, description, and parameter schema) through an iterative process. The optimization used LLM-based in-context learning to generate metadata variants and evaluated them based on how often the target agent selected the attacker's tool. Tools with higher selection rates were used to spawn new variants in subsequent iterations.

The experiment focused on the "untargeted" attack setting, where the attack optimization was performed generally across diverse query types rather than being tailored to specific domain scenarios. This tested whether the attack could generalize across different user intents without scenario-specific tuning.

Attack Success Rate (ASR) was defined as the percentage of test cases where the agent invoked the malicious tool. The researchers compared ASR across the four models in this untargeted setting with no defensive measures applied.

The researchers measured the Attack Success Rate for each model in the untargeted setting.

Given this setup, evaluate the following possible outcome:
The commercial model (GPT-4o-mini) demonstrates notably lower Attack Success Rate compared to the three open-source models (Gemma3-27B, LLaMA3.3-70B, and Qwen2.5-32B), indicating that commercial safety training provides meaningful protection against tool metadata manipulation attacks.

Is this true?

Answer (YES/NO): NO